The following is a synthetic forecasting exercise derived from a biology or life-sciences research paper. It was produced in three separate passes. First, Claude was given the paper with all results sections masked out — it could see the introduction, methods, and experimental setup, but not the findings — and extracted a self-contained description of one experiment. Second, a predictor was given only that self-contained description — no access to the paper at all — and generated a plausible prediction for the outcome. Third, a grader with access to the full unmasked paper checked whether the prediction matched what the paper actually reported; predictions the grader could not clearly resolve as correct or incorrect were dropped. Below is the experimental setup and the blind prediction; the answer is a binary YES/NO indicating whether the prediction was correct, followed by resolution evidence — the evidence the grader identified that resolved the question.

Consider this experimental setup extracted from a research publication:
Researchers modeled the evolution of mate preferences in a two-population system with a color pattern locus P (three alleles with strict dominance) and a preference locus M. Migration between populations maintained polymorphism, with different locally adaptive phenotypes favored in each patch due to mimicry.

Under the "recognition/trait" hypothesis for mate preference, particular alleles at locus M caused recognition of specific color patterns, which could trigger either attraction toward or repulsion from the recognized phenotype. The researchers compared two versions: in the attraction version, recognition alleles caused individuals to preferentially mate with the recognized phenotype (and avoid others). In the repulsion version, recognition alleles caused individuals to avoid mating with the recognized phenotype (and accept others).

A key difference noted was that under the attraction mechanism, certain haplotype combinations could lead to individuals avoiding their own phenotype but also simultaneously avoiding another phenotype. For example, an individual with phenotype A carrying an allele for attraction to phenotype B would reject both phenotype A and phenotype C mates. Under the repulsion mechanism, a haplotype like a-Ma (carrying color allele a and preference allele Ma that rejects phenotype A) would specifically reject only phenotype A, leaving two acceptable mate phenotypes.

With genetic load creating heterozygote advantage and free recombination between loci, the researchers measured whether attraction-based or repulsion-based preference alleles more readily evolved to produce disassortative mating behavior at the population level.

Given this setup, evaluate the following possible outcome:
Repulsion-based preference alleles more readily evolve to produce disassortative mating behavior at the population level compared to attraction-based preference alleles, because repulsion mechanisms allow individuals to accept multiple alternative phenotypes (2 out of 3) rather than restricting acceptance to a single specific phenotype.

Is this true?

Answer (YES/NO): NO